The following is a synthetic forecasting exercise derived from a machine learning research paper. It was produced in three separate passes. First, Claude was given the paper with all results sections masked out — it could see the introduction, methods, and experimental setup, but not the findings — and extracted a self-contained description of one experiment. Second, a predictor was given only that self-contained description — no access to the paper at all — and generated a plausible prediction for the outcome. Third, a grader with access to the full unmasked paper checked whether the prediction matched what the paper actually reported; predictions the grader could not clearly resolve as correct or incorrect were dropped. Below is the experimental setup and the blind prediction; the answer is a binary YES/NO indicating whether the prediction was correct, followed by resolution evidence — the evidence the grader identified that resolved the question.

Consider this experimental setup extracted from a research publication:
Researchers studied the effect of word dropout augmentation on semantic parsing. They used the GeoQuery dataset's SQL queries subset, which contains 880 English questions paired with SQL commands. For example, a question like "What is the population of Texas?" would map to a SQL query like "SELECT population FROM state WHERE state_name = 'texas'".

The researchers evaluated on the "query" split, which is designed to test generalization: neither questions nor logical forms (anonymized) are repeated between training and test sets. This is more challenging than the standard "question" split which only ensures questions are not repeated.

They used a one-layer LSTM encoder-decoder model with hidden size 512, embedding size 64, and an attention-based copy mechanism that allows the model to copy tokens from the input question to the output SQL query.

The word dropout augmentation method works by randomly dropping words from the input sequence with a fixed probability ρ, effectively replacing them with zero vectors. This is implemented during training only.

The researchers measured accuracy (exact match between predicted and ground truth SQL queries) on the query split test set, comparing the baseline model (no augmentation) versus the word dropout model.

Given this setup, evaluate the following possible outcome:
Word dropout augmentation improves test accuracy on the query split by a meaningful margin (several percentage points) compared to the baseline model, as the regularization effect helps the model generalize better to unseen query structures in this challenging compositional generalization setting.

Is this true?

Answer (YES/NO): NO